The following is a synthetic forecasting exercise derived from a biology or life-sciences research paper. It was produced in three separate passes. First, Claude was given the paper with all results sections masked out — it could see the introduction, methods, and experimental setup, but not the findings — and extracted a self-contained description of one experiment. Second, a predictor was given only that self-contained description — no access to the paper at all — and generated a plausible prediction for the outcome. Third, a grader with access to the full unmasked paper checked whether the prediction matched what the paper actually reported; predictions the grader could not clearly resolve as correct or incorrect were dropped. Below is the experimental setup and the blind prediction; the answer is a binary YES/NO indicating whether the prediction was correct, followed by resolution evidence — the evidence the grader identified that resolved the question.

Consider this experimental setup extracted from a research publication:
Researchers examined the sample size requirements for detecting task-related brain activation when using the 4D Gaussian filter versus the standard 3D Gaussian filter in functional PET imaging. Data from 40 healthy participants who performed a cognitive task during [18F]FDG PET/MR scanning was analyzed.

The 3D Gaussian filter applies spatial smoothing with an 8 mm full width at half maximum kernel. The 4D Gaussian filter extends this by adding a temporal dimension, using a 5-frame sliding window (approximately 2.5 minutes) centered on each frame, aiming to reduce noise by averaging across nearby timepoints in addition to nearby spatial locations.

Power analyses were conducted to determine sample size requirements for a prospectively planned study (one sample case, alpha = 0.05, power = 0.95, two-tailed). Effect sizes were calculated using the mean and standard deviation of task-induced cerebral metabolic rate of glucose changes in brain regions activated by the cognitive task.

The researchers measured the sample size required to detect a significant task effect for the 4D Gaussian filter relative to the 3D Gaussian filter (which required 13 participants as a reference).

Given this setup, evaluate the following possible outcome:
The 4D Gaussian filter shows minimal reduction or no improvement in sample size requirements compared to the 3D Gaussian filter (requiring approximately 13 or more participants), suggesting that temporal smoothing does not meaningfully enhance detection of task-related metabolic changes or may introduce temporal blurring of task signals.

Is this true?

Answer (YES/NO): NO